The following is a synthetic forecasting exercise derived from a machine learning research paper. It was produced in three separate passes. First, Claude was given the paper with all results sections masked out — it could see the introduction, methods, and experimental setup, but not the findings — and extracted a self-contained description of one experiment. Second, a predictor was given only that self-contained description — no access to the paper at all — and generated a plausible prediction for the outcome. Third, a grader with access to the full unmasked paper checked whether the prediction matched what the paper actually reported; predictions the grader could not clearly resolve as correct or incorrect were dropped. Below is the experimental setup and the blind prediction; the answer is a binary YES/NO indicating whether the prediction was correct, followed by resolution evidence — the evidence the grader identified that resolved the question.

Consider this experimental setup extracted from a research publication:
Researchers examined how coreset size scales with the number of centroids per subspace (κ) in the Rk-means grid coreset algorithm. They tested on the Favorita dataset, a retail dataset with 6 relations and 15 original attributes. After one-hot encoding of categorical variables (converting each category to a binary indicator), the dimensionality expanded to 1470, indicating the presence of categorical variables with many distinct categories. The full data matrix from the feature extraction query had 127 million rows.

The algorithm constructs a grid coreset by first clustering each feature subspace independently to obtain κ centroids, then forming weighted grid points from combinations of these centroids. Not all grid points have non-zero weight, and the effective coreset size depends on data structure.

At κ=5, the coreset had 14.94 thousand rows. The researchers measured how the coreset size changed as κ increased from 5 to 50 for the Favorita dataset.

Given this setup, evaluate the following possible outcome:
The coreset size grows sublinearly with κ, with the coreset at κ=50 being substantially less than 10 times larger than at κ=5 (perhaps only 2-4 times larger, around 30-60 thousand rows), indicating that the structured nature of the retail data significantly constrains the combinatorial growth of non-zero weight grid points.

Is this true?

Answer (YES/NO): NO